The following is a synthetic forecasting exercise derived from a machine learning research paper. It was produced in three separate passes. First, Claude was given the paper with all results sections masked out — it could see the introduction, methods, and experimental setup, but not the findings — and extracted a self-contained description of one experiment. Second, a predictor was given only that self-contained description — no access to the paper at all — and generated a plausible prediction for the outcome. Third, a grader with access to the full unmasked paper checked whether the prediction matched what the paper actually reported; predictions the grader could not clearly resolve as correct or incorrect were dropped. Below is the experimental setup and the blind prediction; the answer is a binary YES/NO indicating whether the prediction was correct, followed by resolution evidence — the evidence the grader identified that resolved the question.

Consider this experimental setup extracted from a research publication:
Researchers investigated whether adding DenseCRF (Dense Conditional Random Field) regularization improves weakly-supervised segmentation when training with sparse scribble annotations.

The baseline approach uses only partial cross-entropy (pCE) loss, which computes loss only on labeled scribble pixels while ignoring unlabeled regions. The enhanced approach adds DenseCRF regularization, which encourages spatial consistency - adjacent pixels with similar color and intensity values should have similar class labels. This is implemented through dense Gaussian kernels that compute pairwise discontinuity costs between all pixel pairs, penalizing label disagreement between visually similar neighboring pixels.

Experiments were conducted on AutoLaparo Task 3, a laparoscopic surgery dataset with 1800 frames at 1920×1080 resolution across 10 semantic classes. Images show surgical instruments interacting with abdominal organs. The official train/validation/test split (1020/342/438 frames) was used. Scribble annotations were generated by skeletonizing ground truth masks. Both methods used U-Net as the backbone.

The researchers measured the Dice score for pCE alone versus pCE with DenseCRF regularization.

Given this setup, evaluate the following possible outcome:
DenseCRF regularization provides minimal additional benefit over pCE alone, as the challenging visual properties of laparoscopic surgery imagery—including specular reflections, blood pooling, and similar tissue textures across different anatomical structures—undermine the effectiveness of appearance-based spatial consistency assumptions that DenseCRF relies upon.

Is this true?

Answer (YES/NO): NO